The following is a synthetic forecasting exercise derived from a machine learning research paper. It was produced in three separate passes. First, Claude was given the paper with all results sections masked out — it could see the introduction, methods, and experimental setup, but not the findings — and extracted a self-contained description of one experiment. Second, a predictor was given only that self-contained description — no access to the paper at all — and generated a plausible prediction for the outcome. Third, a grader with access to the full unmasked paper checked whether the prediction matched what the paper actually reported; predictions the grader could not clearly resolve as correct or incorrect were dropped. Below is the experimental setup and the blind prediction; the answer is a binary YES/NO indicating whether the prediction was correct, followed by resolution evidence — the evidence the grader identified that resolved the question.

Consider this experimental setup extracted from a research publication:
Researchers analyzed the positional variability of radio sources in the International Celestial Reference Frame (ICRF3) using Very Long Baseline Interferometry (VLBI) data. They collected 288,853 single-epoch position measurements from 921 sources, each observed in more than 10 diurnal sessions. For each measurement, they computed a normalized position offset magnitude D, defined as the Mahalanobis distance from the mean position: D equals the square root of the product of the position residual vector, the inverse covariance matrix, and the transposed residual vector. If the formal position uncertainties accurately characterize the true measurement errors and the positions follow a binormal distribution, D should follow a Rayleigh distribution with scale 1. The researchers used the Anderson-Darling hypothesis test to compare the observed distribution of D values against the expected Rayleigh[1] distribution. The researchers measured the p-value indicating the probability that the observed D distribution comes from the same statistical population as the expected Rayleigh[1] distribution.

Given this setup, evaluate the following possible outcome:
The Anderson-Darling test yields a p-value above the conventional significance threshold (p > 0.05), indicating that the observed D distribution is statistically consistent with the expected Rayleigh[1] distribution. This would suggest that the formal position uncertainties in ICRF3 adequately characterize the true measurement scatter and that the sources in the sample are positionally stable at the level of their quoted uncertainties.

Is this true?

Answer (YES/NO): NO